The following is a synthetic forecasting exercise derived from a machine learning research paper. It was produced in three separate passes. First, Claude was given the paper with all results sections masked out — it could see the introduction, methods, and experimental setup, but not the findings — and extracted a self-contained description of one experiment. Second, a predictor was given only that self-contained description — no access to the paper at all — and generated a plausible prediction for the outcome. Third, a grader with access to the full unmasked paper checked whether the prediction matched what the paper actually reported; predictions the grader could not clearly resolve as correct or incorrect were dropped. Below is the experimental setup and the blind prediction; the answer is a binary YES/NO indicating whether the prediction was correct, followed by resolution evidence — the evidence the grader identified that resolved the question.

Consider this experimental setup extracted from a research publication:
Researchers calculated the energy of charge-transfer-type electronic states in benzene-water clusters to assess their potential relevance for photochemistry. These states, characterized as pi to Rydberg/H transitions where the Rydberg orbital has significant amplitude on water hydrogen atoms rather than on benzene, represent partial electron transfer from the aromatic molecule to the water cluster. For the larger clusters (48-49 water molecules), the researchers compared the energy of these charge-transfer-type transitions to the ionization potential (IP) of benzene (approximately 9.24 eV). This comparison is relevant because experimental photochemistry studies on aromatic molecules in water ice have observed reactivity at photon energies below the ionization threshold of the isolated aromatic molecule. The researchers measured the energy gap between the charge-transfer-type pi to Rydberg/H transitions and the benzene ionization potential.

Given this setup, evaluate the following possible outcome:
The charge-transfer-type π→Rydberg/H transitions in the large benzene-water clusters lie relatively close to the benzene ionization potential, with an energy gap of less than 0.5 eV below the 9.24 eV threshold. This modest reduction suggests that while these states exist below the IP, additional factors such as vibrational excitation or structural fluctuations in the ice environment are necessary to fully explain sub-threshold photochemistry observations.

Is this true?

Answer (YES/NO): NO